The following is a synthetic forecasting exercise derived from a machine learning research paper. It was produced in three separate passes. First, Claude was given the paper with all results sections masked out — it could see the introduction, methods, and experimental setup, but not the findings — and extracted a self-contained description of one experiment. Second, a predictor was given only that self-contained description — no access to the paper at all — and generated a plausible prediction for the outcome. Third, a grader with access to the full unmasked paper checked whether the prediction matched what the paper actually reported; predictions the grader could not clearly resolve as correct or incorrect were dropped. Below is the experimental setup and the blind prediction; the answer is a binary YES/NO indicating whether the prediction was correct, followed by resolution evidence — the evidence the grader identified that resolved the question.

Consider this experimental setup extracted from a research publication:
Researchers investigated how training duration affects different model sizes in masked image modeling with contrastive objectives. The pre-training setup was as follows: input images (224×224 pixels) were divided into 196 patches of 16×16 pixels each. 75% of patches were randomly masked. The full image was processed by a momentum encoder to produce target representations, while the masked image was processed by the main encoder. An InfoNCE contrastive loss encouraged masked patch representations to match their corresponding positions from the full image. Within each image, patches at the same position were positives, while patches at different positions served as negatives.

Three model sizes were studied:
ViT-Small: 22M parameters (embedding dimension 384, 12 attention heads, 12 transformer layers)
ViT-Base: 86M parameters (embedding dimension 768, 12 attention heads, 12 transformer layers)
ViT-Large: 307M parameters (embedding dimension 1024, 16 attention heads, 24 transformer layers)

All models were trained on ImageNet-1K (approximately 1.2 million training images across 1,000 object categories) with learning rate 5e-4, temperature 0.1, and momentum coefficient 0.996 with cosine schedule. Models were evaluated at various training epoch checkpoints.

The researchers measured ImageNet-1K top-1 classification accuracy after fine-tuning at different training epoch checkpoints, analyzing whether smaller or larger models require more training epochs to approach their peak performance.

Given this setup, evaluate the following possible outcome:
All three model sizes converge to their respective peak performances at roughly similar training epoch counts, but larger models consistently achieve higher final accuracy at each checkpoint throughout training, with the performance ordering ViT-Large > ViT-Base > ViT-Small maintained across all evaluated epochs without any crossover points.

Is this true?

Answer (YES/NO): NO